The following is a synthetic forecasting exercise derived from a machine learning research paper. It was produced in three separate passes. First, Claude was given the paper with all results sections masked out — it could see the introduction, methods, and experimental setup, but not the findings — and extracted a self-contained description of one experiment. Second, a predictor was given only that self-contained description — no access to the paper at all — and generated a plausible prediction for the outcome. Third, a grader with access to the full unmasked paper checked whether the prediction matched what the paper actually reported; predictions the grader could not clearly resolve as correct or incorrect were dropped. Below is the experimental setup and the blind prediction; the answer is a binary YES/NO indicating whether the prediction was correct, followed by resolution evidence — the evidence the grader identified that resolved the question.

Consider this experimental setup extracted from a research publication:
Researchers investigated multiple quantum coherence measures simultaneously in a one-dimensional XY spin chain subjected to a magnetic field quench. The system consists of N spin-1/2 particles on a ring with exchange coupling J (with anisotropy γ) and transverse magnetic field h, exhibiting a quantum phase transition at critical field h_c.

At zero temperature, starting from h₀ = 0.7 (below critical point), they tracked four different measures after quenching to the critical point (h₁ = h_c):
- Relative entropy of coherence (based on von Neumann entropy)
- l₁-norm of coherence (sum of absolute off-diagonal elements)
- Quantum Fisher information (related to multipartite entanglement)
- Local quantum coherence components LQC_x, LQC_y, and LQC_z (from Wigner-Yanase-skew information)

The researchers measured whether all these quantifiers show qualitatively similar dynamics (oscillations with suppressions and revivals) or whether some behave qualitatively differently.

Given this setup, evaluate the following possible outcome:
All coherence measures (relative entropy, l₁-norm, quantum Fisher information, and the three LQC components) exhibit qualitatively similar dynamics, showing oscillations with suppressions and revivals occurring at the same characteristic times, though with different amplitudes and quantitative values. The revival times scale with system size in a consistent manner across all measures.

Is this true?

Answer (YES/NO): YES